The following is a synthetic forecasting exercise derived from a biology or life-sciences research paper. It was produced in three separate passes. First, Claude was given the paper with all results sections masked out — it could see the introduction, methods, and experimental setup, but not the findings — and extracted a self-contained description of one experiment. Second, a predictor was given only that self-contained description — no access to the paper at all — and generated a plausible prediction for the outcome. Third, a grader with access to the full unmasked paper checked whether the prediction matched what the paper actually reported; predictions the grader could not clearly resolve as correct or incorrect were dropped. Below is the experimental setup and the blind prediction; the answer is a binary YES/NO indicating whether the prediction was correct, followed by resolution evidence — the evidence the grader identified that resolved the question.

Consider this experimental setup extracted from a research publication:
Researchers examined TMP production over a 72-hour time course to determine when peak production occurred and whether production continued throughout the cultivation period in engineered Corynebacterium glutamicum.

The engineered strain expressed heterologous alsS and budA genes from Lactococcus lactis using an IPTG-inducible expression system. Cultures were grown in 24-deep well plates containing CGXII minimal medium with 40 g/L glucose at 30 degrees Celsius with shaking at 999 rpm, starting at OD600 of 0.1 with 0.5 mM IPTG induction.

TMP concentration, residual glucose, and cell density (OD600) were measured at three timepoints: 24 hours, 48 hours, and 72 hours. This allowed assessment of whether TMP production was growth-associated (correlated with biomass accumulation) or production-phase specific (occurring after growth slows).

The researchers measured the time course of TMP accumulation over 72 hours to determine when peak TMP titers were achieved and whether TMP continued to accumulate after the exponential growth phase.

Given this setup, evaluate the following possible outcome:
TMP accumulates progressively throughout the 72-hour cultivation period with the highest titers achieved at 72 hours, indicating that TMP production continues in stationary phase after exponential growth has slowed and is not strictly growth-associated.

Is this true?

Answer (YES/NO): NO